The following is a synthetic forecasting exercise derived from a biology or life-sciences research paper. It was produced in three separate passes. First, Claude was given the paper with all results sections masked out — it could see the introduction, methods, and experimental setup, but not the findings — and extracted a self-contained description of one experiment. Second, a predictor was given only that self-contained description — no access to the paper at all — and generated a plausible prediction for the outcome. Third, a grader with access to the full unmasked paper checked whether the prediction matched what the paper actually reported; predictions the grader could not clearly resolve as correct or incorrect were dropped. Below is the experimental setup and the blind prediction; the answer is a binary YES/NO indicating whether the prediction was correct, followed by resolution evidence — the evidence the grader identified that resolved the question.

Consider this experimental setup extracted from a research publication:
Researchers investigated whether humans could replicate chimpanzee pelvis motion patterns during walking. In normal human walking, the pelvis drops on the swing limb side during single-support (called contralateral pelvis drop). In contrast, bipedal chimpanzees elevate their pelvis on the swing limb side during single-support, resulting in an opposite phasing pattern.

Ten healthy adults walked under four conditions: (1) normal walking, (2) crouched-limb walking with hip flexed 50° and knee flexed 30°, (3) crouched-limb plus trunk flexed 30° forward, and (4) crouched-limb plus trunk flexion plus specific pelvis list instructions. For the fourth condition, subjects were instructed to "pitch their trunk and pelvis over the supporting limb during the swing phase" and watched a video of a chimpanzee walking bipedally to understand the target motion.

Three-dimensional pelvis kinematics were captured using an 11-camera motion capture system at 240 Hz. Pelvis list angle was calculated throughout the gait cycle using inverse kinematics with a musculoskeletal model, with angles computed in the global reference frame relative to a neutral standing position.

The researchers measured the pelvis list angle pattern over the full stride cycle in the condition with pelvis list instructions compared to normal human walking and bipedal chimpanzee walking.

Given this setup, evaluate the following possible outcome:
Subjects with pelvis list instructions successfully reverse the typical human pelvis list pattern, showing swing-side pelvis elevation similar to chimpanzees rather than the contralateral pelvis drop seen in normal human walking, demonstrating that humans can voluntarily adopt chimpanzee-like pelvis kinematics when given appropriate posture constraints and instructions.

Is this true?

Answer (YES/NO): YES